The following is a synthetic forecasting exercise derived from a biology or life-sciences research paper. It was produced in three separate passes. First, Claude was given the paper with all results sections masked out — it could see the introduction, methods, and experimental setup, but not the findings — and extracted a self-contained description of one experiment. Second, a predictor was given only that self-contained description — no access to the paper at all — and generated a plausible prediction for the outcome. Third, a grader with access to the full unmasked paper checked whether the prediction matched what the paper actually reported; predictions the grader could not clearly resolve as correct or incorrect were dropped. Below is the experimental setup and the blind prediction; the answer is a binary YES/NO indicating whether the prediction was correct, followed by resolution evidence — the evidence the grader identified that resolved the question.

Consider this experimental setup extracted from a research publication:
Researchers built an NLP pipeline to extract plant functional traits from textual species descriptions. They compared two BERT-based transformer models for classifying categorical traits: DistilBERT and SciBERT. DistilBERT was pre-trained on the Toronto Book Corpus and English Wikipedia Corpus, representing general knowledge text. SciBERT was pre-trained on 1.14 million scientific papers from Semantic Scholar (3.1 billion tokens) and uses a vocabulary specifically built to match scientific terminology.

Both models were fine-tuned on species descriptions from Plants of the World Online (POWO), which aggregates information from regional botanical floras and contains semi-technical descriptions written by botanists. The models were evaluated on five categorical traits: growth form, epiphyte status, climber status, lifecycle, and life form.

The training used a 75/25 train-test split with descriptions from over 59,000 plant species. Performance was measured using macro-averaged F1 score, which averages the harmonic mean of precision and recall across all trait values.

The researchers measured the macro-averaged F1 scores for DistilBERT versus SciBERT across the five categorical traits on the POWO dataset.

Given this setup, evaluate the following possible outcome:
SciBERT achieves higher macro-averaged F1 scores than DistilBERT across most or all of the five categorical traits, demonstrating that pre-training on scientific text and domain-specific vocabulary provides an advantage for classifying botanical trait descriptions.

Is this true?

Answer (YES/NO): NO